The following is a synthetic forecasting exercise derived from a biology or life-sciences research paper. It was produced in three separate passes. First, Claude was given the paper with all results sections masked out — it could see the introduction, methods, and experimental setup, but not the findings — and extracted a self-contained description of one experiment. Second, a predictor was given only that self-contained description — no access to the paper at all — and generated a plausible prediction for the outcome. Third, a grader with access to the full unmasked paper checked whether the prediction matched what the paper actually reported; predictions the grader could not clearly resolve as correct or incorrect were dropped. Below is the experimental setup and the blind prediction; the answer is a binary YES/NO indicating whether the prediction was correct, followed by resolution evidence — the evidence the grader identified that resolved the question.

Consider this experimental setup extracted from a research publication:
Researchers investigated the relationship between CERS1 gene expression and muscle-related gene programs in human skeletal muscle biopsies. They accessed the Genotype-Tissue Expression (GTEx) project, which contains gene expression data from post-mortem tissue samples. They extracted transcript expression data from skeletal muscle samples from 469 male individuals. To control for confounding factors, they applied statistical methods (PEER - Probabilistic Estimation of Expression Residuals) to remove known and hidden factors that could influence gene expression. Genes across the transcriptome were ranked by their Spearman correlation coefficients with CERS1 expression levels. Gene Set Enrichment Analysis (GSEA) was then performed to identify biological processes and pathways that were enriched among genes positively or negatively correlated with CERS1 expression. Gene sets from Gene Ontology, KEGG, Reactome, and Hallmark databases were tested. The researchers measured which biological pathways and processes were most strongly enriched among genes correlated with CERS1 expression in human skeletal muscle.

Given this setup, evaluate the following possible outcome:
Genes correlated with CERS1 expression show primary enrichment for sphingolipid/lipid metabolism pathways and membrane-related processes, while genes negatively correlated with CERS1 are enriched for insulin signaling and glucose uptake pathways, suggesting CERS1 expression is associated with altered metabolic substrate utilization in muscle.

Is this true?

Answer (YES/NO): NO